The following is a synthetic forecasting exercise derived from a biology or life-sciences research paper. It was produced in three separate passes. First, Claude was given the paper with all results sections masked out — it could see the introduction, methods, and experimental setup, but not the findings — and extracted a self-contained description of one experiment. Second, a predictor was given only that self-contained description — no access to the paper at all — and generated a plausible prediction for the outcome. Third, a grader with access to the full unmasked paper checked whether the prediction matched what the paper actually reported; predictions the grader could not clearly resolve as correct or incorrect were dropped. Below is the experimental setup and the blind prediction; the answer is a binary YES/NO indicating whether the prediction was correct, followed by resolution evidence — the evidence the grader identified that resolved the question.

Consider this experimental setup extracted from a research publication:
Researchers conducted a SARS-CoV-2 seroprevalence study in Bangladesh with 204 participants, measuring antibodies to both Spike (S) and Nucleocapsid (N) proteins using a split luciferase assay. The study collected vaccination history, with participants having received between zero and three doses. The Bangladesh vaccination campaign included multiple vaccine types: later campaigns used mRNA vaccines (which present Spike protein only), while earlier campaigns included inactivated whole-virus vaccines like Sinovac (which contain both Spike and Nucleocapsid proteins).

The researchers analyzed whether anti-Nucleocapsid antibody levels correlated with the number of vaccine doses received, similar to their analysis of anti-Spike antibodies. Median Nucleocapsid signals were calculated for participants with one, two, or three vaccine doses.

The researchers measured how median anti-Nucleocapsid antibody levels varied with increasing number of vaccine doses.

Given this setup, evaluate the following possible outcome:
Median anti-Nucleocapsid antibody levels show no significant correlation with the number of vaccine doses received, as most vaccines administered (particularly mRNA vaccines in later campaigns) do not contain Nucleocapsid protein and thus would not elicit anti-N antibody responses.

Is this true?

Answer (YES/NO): YES